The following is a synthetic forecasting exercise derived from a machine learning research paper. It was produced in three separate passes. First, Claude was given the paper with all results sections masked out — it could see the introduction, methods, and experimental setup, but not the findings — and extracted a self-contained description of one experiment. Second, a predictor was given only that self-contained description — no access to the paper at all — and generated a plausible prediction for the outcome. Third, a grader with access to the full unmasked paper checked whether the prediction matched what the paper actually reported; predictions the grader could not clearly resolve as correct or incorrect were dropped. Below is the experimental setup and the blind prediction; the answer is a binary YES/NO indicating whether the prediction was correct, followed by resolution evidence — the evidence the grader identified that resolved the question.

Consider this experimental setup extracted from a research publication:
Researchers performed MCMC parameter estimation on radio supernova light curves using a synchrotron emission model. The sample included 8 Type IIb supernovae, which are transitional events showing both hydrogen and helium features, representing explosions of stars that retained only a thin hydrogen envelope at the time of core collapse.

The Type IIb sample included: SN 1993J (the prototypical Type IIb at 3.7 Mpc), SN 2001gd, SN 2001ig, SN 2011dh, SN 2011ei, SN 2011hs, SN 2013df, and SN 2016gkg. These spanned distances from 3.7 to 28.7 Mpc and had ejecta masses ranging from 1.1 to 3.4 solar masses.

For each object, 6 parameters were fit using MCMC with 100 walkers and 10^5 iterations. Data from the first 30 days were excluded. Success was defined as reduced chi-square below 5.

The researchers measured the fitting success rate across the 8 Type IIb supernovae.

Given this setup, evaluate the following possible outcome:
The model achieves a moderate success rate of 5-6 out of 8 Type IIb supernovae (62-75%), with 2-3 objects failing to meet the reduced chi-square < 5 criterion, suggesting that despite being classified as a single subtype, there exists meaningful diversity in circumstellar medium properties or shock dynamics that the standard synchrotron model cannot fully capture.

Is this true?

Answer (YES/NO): YES